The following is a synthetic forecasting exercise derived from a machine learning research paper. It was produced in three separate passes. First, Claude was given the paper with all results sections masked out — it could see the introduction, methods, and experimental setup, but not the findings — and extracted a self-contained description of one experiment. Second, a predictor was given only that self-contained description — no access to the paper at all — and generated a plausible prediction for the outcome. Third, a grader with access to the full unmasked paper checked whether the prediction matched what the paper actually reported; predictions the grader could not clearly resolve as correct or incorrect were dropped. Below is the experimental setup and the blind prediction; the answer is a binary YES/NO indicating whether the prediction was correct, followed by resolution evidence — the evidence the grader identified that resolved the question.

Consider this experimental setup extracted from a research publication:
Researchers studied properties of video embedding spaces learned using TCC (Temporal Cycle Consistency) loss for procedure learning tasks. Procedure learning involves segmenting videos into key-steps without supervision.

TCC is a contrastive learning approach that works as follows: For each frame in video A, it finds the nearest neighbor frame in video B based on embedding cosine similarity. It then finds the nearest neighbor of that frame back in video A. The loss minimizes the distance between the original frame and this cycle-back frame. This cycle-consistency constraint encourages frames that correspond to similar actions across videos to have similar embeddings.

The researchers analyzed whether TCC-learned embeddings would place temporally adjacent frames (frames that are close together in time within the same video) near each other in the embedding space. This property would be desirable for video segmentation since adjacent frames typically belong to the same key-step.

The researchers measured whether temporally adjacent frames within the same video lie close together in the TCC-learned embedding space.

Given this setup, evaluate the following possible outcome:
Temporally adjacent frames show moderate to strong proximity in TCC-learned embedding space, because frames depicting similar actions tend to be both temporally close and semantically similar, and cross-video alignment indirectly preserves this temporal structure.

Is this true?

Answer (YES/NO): NO